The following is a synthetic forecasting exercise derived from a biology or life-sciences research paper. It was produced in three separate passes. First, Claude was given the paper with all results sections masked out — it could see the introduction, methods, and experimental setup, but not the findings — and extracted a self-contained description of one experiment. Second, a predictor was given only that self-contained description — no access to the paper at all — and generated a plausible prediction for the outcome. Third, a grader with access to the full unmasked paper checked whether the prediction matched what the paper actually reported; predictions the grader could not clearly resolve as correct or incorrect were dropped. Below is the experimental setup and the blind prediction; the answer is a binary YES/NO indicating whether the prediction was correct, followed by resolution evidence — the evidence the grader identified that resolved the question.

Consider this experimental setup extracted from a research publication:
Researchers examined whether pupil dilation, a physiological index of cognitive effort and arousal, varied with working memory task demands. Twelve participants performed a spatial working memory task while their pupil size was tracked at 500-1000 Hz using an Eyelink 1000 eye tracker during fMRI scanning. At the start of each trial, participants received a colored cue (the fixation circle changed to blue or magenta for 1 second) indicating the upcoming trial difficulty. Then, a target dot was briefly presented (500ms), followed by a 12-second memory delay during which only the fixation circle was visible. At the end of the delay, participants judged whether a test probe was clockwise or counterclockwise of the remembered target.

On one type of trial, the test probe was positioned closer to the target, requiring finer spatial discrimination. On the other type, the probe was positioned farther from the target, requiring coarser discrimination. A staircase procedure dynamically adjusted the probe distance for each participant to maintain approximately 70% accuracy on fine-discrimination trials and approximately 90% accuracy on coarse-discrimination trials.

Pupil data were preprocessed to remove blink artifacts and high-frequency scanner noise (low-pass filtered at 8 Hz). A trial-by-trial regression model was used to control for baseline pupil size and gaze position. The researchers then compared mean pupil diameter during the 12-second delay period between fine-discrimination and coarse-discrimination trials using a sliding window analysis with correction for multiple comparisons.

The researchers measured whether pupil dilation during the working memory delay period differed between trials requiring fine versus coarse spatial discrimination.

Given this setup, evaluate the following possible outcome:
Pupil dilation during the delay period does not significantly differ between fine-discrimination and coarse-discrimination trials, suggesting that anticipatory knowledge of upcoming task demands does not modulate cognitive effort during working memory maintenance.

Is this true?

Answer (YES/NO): NO